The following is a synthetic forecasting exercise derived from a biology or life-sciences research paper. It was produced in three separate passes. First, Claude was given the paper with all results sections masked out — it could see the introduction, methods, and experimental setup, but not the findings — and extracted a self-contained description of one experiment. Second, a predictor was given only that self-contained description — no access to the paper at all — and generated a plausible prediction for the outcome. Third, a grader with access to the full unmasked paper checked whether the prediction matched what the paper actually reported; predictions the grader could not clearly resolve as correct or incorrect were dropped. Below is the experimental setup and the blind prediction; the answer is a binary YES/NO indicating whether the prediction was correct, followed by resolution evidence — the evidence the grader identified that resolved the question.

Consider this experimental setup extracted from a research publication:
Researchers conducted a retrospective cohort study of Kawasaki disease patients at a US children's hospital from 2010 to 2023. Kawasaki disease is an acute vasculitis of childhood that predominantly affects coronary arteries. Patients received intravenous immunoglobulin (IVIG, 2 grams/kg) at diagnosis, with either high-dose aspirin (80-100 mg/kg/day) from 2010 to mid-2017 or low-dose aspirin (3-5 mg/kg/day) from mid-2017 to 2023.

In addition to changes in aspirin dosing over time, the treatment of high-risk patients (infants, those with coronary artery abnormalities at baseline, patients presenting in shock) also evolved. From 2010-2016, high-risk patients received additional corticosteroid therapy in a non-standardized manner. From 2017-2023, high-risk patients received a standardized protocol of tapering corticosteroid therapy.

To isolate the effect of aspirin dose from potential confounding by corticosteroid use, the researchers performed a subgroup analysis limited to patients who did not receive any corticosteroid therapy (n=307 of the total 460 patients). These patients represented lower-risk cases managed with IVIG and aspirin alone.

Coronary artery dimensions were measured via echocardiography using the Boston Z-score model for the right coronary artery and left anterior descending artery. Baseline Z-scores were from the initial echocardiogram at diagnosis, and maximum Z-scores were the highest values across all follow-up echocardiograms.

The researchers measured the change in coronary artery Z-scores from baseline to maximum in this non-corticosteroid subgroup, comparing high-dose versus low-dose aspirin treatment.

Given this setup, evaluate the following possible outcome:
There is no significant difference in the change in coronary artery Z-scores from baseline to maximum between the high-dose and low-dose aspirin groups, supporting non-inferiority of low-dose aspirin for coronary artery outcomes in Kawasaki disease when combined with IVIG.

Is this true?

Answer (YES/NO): YES